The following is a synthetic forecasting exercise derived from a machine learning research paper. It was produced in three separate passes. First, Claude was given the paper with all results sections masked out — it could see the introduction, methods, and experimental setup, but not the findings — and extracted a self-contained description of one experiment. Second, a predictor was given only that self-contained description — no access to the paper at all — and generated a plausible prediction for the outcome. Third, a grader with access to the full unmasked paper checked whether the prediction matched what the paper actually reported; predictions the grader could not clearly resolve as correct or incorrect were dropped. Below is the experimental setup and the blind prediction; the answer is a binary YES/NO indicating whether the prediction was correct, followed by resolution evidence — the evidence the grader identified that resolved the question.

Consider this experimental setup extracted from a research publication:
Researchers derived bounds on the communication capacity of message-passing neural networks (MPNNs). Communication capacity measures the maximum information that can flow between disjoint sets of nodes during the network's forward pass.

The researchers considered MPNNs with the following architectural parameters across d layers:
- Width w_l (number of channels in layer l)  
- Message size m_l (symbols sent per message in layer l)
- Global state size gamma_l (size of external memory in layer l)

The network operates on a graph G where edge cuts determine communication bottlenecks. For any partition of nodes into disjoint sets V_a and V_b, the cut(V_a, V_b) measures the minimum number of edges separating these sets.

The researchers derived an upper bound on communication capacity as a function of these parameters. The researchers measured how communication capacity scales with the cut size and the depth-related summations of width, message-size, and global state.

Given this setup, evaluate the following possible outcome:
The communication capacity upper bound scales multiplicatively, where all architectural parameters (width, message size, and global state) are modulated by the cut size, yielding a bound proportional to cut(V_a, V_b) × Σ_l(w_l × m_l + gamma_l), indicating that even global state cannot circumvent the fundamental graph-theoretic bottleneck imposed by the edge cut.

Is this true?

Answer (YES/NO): NO